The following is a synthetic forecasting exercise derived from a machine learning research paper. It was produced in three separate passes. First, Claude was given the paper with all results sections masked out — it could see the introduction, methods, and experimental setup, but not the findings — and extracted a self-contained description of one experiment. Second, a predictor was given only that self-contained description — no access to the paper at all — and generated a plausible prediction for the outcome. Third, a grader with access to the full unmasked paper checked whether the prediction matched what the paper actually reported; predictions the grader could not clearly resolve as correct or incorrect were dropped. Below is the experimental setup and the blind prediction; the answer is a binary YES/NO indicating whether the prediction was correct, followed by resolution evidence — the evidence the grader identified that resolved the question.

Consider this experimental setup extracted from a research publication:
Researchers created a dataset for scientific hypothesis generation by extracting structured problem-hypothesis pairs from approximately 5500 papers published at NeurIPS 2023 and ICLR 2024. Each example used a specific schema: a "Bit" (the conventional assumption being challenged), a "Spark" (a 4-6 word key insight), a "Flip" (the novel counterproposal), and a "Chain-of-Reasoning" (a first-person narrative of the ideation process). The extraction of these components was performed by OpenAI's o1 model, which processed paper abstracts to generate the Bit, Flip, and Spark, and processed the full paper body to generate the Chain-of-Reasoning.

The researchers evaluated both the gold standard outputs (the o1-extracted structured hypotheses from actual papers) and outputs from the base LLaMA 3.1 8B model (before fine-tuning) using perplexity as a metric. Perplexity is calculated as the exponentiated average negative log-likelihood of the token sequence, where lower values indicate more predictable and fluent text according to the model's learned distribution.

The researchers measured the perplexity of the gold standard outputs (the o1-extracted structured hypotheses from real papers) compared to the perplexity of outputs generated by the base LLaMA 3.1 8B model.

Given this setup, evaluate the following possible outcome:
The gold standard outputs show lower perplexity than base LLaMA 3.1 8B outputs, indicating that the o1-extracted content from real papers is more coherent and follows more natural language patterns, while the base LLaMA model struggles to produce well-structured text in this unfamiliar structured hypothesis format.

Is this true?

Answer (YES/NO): NO